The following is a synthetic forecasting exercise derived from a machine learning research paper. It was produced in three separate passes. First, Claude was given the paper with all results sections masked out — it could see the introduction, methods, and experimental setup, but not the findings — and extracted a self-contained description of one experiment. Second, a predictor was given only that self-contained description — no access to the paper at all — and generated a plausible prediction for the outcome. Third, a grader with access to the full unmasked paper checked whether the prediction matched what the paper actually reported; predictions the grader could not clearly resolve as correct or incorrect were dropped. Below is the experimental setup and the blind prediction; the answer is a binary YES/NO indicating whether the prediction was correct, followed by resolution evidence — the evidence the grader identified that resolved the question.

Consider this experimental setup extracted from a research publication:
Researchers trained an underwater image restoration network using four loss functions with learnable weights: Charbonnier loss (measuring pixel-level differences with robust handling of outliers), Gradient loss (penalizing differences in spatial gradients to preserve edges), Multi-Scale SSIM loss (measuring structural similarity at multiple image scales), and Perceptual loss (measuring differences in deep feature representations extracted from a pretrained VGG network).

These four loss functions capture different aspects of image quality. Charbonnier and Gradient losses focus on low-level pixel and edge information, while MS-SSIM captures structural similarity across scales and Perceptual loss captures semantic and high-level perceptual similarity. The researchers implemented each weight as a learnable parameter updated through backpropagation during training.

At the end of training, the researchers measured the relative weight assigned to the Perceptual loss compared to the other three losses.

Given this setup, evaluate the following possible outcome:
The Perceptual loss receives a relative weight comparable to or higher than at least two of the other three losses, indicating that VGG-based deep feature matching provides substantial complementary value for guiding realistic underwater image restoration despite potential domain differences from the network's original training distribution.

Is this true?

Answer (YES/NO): NO